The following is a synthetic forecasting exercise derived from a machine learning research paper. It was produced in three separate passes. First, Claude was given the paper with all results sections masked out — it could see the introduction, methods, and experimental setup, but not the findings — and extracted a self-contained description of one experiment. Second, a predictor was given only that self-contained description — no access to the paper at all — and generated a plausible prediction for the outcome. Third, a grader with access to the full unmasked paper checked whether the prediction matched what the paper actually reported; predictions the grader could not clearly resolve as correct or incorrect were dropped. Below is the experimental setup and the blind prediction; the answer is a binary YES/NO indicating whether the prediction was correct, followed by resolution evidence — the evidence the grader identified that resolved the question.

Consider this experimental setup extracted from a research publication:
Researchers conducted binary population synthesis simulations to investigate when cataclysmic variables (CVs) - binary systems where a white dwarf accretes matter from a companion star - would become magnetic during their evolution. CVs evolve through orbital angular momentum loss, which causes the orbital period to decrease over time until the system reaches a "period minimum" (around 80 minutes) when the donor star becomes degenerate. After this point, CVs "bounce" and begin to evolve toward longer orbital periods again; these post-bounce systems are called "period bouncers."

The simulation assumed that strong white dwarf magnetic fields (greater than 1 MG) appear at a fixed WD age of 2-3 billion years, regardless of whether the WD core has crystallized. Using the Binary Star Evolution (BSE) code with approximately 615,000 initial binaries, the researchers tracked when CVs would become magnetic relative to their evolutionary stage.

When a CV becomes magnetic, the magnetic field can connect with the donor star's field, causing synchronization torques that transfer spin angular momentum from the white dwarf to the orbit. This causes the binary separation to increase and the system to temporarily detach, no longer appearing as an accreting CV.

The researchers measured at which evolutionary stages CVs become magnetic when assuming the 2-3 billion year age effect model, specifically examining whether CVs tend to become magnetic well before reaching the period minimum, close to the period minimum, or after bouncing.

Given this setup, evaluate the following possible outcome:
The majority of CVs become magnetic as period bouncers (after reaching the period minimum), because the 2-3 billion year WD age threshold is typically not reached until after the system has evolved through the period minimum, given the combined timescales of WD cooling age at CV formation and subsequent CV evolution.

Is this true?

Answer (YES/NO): NO